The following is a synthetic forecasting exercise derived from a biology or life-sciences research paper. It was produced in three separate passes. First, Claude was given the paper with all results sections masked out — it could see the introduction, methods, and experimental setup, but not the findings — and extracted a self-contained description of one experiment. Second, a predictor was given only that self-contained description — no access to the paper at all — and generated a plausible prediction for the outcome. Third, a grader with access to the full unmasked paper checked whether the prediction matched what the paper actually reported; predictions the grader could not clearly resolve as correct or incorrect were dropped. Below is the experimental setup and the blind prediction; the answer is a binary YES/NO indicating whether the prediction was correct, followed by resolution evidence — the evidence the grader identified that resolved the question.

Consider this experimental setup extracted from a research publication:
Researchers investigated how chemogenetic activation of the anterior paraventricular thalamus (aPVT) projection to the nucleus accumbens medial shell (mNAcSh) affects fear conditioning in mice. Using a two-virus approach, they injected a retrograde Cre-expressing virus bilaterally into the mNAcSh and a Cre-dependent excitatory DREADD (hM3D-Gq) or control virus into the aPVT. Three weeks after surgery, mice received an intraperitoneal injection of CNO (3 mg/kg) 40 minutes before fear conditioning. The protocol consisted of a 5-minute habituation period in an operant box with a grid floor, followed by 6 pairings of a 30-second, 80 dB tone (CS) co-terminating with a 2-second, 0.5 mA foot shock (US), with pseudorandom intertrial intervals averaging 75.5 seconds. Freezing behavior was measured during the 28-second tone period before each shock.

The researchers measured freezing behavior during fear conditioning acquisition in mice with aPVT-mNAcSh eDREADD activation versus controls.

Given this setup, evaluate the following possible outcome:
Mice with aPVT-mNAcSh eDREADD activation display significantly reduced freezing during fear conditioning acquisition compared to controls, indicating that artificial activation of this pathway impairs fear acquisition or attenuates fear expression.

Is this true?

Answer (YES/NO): NO